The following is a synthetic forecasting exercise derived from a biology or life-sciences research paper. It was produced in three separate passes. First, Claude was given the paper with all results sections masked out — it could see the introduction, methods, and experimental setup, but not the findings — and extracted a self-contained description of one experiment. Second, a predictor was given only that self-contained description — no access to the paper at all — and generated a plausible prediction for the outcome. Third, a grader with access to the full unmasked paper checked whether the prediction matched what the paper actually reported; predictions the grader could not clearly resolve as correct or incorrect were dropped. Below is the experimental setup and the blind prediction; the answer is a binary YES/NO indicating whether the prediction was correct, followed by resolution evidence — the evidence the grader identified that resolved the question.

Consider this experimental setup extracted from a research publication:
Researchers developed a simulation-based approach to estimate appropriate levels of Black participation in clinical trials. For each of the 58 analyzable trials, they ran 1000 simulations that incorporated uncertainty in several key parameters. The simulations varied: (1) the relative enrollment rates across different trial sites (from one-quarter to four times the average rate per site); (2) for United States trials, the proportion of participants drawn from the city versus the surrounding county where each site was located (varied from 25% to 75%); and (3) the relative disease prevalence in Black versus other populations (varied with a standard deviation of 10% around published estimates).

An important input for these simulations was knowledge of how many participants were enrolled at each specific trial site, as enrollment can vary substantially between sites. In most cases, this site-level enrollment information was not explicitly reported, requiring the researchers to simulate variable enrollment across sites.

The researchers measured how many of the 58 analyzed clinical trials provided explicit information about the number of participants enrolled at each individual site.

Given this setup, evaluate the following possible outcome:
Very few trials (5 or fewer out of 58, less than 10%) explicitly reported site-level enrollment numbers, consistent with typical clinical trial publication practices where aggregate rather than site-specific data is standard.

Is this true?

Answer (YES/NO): YES